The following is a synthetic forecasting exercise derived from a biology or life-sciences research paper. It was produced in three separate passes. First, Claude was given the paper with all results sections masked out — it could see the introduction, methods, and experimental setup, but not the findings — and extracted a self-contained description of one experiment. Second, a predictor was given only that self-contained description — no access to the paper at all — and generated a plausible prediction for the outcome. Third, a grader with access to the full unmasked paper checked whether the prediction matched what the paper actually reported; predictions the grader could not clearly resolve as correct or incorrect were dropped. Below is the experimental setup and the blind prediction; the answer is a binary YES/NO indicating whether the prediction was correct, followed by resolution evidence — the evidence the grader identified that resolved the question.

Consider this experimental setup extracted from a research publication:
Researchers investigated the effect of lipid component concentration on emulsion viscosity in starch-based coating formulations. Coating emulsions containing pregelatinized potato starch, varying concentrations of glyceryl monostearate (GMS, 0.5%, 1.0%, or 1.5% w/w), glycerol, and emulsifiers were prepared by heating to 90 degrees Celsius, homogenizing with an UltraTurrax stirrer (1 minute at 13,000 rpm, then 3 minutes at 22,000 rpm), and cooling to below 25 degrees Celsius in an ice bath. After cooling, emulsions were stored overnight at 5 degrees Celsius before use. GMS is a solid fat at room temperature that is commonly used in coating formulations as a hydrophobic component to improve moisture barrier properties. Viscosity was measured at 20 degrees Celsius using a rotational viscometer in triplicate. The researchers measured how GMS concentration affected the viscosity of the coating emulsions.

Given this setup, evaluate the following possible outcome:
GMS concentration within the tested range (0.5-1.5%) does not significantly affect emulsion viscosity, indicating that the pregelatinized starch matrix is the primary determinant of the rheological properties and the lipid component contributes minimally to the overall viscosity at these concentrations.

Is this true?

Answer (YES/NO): NO